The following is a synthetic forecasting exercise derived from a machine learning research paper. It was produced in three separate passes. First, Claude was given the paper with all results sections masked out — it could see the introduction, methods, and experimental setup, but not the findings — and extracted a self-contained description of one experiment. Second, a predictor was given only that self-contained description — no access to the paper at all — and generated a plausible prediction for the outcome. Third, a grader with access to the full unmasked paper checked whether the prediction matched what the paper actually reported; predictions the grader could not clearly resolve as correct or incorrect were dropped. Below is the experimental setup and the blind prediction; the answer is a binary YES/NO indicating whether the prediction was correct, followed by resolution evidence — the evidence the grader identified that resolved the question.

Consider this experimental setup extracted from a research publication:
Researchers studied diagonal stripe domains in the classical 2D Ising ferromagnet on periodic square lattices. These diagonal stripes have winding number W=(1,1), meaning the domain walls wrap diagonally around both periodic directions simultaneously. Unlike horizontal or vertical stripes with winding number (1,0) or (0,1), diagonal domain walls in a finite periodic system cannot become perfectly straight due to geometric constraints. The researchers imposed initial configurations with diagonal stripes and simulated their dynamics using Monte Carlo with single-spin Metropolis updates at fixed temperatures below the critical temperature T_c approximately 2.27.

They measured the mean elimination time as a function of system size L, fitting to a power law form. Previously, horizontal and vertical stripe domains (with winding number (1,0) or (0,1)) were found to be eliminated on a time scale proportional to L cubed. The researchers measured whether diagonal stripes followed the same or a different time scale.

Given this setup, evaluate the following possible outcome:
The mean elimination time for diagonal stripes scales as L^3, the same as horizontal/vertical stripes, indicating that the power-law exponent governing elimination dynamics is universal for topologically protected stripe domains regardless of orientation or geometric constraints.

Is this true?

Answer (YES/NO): NO